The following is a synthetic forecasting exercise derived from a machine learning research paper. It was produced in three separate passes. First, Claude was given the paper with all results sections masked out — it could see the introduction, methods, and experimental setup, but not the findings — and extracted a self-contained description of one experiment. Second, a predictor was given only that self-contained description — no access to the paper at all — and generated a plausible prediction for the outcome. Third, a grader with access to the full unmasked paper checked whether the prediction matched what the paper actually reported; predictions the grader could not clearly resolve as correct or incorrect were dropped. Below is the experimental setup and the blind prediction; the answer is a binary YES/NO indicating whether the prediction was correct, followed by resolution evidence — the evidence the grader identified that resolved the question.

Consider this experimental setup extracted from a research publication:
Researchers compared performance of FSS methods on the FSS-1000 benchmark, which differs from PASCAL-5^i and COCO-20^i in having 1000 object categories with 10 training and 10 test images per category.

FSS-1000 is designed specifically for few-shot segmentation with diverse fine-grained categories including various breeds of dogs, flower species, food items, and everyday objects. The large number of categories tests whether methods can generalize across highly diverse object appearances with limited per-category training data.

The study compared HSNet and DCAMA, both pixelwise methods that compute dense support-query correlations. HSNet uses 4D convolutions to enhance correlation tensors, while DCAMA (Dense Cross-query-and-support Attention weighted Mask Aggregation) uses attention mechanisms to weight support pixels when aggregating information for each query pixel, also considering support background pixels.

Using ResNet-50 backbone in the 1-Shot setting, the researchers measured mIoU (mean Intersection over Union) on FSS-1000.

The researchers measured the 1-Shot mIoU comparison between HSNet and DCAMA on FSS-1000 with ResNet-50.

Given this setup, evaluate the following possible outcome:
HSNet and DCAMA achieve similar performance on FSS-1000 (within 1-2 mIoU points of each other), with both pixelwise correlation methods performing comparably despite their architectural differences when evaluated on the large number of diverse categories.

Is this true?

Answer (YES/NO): NO